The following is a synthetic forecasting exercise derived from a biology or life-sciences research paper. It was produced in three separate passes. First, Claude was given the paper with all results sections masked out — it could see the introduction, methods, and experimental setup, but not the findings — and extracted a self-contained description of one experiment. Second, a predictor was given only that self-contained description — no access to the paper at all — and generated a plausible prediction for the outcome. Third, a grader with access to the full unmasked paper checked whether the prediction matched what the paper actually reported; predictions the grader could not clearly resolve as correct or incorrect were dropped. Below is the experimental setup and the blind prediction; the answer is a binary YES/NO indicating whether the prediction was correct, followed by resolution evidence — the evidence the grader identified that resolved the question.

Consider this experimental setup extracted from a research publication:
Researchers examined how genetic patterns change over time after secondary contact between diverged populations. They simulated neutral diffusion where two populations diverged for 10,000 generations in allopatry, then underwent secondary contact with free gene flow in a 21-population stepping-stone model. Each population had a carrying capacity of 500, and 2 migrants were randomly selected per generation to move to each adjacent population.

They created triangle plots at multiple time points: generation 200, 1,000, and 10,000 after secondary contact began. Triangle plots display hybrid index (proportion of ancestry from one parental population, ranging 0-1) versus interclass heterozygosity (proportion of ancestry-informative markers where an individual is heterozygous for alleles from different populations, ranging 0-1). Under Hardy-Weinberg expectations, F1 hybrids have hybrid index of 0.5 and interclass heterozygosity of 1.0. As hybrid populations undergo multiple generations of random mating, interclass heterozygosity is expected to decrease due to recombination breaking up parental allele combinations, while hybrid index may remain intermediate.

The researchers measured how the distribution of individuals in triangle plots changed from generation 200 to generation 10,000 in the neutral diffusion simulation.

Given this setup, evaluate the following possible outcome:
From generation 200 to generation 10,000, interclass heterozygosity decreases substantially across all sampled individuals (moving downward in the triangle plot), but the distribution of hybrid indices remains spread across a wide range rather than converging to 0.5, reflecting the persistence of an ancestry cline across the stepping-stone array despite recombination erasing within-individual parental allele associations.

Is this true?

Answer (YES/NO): NO